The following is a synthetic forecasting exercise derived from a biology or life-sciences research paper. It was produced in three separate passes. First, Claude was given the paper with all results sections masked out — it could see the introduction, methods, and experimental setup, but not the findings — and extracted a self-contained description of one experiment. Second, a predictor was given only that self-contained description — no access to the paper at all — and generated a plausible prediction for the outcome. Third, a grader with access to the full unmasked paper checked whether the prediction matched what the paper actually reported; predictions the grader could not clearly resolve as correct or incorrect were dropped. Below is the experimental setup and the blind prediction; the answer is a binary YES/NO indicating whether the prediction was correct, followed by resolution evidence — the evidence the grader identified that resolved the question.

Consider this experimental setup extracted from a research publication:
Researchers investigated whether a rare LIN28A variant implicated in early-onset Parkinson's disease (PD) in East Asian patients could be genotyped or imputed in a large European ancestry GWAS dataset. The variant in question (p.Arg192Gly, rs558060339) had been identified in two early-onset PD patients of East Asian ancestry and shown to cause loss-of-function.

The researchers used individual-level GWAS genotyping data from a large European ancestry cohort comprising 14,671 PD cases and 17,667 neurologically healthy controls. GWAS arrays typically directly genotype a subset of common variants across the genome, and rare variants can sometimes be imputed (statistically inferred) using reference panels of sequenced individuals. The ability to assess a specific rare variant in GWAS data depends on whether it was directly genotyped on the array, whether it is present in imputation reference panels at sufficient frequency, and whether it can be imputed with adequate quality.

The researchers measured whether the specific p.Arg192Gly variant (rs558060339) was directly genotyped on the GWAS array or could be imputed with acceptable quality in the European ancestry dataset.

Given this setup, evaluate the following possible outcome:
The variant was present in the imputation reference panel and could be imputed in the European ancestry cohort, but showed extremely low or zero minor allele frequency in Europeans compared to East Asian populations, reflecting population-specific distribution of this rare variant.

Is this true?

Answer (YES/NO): NO